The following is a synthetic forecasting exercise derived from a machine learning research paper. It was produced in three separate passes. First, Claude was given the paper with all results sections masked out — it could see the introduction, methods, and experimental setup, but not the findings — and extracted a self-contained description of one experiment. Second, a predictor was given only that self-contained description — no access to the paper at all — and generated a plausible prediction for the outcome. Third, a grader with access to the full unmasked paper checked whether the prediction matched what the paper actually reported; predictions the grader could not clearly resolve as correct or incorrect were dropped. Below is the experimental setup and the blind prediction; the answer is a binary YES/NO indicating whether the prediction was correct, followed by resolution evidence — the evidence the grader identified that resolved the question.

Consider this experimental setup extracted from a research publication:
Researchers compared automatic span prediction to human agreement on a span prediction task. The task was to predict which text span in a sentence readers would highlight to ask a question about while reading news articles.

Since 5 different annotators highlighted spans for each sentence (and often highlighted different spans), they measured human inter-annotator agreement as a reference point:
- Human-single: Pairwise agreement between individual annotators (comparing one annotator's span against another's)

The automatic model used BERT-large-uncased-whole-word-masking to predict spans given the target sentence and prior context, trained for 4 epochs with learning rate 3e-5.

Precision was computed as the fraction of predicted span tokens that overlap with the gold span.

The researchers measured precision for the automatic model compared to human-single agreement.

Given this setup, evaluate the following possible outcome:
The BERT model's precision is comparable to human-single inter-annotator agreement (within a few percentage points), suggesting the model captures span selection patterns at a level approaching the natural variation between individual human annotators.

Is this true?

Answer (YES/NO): YES